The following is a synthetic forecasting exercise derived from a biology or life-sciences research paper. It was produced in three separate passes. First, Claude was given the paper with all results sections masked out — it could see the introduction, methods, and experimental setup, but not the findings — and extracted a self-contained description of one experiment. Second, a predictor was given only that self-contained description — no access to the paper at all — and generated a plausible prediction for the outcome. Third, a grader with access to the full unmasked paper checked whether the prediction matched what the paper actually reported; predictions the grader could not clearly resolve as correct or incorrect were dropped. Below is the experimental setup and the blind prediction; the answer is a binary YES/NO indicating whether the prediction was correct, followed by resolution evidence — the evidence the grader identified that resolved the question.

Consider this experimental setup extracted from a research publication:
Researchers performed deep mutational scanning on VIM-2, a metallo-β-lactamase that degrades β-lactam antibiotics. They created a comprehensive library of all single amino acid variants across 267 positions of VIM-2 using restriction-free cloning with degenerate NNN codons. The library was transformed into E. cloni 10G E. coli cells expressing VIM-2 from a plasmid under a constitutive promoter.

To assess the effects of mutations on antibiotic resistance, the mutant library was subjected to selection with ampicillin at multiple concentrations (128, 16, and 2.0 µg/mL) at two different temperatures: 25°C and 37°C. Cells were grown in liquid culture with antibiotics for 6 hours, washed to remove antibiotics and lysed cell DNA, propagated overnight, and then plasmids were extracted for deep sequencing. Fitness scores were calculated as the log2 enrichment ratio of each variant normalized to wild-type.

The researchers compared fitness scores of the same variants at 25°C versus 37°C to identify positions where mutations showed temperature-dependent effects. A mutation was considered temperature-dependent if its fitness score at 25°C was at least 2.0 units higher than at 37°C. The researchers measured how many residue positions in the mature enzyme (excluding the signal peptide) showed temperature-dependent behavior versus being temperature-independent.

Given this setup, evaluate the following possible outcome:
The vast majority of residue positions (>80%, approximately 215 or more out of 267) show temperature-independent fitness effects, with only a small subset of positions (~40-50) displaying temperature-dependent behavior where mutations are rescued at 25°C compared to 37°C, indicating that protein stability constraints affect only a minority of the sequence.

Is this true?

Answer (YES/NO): NO